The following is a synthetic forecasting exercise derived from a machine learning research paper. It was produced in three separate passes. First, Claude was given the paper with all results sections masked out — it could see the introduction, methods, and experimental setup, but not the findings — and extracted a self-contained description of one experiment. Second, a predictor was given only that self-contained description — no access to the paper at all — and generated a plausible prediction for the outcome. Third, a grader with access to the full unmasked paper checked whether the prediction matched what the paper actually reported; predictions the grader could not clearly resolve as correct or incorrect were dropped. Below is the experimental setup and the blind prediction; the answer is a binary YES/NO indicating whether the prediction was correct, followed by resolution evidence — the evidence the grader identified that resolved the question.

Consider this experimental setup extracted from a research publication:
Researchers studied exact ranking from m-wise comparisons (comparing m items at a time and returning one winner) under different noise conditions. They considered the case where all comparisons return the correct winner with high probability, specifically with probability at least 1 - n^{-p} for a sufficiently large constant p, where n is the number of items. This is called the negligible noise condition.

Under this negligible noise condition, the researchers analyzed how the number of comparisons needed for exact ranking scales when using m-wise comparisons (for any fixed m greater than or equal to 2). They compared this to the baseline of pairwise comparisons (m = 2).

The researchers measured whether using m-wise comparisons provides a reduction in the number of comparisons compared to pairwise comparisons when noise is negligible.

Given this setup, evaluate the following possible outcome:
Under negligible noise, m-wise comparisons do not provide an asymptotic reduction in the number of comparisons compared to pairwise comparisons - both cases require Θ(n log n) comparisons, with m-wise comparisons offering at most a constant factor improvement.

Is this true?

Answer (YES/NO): NO